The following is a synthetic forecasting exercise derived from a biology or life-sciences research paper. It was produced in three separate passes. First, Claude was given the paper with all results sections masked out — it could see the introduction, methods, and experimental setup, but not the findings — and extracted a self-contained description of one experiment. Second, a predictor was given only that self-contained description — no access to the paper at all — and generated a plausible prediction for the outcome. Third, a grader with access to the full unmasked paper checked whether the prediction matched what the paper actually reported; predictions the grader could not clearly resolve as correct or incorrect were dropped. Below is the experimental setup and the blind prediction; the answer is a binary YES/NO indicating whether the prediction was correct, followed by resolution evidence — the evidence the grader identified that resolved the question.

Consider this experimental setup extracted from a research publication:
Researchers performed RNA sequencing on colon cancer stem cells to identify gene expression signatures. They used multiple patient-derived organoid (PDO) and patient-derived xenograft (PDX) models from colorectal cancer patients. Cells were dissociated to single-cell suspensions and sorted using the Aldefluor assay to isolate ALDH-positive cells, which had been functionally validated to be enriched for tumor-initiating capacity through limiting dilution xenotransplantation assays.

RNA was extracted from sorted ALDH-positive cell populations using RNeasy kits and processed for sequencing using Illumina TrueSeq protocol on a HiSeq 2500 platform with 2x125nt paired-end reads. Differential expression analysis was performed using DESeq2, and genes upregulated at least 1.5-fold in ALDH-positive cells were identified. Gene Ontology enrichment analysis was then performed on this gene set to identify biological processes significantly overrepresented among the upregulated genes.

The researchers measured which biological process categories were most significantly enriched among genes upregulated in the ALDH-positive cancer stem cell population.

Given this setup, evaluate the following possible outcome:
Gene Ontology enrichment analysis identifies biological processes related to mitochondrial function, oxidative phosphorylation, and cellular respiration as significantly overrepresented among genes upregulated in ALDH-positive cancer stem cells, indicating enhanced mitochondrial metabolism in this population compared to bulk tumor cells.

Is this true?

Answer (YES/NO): NO